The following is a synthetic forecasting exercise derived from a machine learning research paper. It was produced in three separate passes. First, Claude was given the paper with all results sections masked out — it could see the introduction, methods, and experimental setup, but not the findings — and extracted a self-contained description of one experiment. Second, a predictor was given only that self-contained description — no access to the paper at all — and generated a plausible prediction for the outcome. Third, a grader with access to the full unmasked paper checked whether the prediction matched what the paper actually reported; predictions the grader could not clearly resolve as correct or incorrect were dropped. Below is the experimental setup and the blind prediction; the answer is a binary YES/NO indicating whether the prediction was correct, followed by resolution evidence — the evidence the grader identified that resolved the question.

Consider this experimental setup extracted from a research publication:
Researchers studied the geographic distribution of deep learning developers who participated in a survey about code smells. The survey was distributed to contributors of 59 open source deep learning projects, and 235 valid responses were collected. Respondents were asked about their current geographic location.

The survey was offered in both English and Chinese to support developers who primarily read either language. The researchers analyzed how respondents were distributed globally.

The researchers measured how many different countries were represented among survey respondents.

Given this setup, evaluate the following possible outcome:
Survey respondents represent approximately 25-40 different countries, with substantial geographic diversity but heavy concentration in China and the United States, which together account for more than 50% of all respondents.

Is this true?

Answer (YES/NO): NO